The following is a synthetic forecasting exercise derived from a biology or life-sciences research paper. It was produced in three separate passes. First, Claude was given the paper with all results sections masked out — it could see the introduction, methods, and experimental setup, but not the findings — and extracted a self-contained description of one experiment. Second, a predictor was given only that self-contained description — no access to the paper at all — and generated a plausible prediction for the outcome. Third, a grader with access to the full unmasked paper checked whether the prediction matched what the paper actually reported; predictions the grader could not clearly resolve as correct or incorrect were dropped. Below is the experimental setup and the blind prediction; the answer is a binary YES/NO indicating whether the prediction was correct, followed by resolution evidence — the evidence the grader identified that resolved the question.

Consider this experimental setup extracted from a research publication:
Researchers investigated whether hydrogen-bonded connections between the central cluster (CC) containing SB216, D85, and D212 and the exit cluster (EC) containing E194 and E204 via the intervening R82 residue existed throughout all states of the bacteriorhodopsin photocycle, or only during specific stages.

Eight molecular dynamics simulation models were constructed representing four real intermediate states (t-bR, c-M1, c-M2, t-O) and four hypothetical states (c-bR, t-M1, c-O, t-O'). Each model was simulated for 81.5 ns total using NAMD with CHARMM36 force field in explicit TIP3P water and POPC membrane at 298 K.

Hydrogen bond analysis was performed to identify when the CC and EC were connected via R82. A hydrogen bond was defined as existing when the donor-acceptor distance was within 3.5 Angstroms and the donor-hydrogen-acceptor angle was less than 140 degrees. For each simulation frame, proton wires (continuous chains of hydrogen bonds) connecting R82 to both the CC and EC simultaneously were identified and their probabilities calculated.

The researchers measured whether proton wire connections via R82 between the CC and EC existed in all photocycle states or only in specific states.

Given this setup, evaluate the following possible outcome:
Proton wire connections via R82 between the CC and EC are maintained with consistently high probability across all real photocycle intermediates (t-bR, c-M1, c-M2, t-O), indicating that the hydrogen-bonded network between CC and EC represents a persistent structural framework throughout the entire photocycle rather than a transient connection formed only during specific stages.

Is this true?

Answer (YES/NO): NO